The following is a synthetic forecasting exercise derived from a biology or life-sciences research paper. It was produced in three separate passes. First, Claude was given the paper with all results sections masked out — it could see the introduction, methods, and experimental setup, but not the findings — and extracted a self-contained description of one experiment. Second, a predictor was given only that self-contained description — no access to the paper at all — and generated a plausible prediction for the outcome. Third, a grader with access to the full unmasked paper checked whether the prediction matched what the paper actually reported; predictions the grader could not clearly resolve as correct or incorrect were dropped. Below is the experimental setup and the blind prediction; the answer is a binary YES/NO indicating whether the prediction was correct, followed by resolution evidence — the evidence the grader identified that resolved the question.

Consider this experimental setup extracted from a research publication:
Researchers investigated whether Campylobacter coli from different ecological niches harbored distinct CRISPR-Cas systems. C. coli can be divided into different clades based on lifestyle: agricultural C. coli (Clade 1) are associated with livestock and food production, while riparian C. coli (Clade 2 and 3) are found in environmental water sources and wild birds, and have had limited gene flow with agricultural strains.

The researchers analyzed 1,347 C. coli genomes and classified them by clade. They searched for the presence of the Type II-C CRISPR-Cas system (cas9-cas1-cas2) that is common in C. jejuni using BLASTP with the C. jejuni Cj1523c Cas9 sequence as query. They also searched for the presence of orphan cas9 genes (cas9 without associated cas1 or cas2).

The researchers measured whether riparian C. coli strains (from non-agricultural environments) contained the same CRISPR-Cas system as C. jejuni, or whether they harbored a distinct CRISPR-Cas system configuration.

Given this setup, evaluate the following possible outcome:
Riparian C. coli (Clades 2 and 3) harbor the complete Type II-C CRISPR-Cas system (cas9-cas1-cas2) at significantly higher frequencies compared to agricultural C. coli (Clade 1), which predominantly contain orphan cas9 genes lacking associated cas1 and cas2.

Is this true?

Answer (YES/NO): NO